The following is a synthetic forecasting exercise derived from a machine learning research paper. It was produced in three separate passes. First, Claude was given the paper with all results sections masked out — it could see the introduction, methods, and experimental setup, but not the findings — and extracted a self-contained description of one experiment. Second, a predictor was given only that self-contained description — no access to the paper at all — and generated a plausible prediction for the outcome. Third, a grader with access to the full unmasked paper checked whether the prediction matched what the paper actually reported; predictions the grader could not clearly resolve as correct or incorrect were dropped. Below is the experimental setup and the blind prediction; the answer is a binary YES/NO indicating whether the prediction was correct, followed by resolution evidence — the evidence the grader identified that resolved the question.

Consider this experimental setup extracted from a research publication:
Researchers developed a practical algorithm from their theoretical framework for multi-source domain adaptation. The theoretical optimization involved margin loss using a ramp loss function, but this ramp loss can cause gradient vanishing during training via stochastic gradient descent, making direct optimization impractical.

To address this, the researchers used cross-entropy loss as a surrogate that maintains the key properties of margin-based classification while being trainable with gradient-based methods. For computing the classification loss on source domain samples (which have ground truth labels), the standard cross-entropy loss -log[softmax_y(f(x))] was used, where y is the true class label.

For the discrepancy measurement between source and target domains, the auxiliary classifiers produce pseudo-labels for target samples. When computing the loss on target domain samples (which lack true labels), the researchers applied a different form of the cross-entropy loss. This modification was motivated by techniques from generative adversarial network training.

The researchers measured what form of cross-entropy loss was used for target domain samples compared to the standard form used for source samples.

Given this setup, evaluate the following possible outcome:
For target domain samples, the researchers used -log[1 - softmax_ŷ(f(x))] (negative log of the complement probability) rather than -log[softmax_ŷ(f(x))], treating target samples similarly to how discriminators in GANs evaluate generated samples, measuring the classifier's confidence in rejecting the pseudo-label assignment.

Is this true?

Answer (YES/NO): NO